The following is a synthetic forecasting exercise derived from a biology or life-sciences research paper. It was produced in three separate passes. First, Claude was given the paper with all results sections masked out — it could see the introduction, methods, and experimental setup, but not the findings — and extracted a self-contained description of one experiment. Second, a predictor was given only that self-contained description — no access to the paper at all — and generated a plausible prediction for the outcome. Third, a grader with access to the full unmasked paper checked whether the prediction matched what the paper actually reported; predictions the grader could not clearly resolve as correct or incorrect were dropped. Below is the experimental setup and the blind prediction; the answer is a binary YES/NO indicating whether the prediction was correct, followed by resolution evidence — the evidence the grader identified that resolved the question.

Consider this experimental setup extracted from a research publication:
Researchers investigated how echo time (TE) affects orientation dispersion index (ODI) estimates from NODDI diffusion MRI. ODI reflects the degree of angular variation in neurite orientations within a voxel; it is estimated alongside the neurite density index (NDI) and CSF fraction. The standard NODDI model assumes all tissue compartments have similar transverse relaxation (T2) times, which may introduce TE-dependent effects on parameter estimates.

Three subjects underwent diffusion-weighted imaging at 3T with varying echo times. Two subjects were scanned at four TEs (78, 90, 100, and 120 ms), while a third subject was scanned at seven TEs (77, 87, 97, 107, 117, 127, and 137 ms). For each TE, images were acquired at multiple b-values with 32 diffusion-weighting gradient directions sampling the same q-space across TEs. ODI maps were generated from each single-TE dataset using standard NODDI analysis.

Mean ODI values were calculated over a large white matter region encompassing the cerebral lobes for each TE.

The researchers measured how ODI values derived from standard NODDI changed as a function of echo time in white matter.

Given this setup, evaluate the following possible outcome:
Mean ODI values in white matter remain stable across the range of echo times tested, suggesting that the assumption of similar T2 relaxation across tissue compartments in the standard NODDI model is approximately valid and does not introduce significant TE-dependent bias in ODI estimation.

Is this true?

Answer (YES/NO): YES